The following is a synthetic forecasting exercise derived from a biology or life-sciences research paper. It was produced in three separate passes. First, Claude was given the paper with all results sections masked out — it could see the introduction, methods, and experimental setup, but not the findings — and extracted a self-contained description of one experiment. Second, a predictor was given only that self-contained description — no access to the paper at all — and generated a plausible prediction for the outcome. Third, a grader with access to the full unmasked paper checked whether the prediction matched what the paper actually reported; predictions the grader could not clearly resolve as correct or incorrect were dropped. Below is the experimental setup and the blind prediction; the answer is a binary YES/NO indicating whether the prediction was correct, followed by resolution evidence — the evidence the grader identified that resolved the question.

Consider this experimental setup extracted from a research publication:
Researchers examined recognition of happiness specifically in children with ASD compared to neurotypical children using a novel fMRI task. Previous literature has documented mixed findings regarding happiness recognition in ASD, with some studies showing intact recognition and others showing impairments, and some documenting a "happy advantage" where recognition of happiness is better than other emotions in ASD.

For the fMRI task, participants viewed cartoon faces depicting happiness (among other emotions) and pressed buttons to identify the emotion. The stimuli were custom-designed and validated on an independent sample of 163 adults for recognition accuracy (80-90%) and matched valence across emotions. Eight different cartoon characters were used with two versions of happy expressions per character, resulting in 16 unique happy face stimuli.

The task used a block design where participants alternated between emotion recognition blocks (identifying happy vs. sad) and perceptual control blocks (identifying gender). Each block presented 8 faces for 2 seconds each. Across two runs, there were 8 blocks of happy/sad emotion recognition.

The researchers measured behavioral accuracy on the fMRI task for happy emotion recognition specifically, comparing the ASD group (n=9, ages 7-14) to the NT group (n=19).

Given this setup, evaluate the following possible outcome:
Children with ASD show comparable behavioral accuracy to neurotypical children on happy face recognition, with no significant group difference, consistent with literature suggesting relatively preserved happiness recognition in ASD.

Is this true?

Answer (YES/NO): YES